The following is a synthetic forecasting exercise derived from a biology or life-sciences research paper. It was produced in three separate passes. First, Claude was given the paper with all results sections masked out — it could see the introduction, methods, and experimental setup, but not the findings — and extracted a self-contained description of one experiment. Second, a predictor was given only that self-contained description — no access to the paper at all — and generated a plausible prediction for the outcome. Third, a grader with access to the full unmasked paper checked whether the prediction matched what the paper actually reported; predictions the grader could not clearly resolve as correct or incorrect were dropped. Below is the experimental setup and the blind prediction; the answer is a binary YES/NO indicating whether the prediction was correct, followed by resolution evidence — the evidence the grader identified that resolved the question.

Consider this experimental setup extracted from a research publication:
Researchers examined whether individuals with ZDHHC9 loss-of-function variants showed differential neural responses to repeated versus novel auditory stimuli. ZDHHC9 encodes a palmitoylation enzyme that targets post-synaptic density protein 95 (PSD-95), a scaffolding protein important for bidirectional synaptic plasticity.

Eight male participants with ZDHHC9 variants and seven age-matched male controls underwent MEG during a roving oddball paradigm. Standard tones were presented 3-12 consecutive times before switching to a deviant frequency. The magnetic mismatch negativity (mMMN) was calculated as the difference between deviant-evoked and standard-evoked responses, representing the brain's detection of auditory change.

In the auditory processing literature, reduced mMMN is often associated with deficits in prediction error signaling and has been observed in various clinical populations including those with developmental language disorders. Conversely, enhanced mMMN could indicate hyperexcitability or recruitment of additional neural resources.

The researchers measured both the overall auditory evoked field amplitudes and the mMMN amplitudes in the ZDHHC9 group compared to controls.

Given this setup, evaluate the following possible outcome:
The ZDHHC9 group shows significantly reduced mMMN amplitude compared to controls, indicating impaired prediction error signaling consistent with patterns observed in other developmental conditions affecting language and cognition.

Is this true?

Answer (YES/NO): NO